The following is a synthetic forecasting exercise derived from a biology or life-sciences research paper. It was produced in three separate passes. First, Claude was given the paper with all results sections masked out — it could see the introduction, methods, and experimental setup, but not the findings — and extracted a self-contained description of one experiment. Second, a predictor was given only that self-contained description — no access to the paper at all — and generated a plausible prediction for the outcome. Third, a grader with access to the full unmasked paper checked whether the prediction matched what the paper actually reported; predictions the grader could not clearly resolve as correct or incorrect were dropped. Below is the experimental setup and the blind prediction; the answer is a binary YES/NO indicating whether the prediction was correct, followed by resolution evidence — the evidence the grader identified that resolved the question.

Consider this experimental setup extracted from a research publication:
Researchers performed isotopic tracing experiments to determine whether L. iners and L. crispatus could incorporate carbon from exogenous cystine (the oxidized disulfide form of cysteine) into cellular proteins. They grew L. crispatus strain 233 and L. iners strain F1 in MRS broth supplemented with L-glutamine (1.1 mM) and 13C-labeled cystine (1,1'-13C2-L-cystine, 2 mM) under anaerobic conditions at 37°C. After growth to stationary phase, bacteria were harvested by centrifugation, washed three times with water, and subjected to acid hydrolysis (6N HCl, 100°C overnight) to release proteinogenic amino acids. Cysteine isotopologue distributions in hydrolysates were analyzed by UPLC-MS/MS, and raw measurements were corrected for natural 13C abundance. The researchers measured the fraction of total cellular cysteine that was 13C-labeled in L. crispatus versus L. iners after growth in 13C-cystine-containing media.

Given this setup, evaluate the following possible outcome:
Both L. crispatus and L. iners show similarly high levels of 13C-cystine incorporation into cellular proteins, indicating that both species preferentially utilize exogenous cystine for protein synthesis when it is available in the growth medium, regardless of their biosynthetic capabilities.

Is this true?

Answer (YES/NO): YES